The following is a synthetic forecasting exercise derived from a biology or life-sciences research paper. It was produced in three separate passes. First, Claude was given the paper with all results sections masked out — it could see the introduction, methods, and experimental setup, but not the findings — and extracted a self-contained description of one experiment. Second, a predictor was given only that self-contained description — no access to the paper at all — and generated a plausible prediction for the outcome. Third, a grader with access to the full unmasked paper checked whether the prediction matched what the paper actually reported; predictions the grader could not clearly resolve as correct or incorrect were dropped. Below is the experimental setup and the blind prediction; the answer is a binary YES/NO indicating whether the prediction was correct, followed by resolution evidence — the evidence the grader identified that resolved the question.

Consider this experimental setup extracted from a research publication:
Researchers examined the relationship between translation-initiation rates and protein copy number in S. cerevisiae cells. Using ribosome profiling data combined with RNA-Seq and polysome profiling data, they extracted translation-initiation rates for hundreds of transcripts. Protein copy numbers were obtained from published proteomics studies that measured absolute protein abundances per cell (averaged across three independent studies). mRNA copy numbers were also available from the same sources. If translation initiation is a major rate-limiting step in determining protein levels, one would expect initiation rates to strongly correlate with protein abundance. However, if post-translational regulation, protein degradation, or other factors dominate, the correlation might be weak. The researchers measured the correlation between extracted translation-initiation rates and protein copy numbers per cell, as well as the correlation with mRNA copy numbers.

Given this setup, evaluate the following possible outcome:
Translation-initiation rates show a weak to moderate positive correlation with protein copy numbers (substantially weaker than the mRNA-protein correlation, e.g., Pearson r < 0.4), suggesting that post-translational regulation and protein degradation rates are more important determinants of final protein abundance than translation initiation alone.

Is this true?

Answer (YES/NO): NO